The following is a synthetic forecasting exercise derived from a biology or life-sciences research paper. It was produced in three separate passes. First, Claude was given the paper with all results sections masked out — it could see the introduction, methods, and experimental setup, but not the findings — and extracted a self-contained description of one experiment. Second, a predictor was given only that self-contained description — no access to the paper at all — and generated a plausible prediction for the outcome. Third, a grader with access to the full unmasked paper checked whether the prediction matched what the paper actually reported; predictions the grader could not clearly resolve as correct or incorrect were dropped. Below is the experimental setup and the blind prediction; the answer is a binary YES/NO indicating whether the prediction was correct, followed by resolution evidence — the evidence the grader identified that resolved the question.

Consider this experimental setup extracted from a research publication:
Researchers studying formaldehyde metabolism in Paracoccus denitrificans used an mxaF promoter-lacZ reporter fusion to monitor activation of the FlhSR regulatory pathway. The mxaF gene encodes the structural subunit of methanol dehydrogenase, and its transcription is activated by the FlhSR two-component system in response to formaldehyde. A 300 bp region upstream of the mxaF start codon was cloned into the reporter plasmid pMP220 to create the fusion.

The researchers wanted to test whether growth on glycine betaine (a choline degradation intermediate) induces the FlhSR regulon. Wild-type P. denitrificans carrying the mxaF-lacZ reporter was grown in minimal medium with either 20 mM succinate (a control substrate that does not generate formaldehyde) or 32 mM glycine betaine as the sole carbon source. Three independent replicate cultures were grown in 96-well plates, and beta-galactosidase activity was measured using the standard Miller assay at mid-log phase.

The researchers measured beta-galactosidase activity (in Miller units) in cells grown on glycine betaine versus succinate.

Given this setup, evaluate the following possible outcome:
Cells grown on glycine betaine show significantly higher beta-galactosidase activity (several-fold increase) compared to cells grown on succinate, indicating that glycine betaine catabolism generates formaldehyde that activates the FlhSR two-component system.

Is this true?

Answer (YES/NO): YES